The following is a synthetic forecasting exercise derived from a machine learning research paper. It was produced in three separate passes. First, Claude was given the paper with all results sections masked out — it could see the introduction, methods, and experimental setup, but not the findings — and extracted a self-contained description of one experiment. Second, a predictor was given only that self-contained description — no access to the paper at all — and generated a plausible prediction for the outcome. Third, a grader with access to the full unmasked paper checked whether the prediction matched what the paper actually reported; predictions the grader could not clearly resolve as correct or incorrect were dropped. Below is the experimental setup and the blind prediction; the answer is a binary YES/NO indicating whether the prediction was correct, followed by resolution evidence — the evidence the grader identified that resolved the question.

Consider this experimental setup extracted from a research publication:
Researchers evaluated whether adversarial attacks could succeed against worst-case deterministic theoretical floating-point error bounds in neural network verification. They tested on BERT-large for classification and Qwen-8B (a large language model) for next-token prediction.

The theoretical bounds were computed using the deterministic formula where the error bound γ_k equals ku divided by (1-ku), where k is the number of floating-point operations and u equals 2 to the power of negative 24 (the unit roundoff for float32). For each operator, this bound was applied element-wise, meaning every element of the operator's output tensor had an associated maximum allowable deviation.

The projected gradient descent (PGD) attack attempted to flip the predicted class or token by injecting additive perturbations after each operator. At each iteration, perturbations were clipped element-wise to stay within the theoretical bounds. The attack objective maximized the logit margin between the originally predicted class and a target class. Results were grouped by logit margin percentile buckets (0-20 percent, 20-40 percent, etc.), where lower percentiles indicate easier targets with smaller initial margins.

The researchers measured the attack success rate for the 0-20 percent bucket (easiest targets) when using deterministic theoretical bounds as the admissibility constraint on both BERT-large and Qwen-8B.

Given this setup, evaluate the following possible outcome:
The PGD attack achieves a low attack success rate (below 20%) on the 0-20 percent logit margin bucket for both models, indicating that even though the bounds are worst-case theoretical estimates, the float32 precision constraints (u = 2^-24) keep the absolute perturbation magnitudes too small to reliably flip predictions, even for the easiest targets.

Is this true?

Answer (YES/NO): NO